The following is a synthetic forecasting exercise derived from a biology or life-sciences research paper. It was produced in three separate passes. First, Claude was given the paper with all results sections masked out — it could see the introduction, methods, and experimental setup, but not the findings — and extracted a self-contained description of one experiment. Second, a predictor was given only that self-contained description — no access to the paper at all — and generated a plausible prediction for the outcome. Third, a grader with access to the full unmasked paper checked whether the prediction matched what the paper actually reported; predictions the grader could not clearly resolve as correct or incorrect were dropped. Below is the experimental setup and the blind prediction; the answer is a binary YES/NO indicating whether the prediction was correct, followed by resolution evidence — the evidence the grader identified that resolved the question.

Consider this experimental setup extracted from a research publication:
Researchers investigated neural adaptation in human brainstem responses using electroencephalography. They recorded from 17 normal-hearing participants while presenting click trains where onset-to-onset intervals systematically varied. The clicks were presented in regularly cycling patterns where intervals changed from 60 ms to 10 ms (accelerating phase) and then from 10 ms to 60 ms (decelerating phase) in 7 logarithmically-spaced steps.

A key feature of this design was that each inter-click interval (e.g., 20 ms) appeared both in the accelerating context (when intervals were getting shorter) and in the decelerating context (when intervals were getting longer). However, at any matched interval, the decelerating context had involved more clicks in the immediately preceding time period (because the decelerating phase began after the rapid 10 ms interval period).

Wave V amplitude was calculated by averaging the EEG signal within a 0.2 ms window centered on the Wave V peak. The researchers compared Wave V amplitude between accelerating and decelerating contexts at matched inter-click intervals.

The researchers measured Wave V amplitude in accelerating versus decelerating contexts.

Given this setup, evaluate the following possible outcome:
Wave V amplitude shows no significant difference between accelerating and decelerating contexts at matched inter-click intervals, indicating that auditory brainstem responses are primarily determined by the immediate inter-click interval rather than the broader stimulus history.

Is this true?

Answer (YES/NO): NO